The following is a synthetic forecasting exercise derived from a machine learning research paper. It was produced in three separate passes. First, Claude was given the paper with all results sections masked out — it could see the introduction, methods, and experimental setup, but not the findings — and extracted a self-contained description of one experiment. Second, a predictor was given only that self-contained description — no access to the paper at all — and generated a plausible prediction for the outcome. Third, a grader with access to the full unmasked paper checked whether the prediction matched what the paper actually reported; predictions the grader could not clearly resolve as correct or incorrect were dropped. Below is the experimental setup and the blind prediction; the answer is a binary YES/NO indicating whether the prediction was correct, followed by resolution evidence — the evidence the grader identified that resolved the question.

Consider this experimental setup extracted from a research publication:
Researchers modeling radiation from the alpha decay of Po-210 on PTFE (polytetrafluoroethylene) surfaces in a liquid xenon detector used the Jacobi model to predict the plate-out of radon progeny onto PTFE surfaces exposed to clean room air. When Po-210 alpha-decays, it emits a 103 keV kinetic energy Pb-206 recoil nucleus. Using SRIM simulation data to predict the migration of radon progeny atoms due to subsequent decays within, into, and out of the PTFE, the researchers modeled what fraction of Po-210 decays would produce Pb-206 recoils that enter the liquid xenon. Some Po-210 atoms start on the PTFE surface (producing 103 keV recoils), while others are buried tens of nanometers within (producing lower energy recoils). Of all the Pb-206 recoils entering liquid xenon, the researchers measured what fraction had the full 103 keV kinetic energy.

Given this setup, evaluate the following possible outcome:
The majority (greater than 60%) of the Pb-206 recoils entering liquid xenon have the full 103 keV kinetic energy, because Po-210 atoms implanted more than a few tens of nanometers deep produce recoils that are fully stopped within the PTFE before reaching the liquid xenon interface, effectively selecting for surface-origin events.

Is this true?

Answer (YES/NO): YES